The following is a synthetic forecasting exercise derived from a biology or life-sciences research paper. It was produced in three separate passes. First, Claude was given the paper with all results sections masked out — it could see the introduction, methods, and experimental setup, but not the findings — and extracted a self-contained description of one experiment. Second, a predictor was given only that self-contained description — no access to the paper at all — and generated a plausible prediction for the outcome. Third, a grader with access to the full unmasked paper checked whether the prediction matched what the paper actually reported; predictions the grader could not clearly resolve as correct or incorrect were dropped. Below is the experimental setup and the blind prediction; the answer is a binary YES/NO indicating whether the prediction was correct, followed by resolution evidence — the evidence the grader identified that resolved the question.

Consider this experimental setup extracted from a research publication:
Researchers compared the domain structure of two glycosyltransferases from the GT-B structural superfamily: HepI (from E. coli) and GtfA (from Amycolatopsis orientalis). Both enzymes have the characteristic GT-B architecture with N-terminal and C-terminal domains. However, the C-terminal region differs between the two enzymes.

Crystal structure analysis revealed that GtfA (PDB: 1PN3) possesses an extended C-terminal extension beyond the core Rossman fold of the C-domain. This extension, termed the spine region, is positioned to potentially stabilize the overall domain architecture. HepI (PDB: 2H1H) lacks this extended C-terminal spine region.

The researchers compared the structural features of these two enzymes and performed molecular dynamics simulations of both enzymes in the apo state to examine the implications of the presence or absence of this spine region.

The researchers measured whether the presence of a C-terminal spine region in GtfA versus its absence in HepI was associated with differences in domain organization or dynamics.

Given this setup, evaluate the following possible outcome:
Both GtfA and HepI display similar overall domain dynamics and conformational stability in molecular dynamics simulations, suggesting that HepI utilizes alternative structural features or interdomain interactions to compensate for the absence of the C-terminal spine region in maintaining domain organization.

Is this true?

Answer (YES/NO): YES